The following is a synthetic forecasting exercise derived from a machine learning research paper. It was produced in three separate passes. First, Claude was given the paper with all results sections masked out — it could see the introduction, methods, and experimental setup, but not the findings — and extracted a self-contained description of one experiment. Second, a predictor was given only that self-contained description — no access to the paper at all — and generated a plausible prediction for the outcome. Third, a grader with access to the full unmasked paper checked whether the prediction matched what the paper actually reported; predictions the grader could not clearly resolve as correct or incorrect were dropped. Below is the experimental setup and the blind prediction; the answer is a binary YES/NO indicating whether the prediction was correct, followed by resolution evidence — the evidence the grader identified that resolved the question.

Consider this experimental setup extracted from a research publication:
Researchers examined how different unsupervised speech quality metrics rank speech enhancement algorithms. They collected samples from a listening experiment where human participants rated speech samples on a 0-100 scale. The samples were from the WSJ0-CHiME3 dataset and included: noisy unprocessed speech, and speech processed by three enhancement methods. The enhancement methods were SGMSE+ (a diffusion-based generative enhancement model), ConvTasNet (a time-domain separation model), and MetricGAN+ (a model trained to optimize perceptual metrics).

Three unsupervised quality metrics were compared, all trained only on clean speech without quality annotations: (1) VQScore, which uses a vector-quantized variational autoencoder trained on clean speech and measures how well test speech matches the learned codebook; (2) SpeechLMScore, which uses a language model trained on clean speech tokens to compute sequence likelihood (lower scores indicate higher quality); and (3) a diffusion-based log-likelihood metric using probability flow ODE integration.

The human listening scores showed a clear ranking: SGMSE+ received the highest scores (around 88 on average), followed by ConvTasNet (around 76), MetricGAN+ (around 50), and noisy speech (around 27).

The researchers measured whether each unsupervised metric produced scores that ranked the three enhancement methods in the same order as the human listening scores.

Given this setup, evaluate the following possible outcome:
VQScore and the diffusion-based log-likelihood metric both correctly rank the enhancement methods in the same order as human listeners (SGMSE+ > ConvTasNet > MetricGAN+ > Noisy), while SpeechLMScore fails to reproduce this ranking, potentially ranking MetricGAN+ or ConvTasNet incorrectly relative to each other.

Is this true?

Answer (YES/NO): NO